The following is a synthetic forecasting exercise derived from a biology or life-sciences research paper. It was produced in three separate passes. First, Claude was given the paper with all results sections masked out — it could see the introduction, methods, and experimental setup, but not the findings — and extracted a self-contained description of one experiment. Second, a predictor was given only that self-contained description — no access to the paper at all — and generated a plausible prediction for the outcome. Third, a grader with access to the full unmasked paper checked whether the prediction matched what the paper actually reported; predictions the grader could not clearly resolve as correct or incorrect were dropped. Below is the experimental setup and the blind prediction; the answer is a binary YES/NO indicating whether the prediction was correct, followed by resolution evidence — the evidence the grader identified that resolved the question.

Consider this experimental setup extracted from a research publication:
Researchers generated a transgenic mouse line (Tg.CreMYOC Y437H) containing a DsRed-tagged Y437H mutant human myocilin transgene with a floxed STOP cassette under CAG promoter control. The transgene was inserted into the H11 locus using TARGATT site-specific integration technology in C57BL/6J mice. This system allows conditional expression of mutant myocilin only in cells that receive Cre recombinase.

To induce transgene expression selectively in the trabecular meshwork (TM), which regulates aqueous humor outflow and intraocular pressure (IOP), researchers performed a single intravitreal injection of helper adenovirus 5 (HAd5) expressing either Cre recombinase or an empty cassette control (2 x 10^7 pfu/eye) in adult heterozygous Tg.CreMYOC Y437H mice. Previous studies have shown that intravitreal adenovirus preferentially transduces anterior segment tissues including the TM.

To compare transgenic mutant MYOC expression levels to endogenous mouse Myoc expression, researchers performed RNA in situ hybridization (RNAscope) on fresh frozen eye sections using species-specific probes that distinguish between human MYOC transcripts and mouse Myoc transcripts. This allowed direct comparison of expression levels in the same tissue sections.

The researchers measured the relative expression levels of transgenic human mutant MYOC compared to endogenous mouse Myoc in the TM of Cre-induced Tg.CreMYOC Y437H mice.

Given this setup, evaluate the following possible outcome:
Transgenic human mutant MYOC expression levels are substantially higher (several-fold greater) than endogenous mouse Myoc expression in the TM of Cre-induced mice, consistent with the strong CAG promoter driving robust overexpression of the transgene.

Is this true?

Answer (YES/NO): NO